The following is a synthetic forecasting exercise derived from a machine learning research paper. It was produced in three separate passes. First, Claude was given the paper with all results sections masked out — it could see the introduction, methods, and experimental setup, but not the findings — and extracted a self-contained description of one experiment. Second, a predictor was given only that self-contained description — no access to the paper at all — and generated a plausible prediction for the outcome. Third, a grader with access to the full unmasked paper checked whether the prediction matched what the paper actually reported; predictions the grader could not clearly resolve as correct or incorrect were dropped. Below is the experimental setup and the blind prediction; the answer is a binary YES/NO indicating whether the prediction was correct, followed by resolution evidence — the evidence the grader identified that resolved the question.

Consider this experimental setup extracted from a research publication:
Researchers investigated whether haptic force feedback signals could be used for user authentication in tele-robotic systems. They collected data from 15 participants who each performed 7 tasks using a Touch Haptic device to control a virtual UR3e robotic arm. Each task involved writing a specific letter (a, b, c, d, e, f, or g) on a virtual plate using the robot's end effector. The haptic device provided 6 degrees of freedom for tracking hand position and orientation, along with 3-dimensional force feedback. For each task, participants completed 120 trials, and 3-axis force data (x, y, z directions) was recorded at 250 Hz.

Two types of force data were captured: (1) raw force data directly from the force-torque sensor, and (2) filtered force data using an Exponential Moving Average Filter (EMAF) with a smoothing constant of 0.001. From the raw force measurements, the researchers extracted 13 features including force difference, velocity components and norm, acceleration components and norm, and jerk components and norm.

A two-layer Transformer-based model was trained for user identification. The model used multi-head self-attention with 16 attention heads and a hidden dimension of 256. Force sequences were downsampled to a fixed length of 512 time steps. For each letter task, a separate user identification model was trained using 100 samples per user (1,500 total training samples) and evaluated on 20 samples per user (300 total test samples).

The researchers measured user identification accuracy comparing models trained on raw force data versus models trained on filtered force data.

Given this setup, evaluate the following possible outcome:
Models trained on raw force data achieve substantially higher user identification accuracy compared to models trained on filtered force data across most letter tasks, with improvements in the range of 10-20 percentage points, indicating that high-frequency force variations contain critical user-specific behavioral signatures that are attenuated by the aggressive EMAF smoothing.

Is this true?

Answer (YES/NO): NO